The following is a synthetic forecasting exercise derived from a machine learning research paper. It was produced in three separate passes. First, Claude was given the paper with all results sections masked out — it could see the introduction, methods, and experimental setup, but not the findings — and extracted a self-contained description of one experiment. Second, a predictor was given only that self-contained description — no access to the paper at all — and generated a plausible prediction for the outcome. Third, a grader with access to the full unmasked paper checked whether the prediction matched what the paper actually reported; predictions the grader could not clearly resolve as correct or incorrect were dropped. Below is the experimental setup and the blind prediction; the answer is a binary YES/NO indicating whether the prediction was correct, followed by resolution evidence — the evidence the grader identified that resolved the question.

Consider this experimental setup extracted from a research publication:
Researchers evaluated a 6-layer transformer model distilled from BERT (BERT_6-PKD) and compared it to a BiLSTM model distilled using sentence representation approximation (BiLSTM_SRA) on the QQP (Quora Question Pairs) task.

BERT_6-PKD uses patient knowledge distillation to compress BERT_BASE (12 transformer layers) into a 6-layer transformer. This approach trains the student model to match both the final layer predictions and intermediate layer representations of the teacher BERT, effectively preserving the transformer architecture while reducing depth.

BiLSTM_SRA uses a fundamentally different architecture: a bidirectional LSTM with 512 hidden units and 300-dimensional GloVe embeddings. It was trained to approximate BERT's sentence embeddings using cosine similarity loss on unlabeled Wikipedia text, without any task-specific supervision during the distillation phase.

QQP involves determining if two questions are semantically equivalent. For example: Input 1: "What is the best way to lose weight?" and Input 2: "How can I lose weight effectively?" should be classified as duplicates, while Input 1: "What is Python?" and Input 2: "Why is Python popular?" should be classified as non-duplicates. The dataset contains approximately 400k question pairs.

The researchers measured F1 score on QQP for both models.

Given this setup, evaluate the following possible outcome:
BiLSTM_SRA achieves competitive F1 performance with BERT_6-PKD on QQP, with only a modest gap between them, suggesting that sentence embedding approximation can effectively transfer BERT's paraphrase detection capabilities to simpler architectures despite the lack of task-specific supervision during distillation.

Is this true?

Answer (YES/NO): NO